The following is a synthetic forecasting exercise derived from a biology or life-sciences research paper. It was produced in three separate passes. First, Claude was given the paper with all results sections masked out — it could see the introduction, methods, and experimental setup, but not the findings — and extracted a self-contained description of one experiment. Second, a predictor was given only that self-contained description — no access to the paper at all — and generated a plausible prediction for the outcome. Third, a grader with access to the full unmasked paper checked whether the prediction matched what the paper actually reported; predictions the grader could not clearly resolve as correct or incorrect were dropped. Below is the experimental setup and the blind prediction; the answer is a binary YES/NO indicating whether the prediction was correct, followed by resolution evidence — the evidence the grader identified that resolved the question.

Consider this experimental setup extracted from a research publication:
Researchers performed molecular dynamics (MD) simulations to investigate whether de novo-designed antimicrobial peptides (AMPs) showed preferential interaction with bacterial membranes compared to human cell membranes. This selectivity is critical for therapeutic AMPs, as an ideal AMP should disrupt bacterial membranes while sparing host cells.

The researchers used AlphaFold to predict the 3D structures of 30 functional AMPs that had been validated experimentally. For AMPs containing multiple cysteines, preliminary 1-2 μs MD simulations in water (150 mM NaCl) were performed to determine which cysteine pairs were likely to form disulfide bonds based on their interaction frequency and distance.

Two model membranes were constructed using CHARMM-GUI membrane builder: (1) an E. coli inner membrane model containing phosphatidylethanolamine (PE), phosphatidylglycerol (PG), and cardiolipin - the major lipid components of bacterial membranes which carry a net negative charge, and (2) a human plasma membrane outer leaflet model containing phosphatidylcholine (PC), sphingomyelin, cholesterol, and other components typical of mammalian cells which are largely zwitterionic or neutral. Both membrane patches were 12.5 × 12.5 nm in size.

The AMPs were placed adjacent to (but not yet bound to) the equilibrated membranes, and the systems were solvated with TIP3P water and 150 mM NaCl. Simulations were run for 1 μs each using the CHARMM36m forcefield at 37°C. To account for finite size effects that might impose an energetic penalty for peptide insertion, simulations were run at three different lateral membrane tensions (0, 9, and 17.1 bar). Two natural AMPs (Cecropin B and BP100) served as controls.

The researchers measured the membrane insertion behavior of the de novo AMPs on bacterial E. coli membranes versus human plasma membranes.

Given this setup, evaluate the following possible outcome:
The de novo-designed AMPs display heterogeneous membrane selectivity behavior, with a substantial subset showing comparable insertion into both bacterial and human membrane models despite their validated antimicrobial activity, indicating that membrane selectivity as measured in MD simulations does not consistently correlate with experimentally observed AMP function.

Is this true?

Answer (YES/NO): NO